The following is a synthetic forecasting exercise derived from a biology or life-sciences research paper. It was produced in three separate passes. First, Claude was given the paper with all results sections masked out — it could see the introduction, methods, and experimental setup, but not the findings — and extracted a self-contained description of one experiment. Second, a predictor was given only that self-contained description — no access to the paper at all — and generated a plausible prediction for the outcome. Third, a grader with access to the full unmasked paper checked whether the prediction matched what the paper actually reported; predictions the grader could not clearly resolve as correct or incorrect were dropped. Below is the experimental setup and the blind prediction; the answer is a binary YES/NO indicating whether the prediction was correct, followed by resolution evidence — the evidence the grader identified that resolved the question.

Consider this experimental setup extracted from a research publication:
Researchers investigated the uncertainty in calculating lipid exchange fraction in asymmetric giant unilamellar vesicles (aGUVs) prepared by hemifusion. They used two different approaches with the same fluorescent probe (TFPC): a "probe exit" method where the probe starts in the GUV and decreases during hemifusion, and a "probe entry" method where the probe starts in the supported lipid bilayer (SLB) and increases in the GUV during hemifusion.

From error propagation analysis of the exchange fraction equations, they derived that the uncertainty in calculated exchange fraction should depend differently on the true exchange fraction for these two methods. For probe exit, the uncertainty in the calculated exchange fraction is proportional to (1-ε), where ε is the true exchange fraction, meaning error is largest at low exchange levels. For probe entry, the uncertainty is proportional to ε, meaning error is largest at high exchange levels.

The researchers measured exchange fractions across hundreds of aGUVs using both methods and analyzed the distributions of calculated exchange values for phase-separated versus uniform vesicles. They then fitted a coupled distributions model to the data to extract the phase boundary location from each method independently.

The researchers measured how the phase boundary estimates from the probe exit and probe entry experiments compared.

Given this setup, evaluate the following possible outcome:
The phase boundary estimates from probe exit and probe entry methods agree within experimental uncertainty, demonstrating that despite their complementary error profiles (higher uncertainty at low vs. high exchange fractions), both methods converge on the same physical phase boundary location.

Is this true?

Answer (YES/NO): YES